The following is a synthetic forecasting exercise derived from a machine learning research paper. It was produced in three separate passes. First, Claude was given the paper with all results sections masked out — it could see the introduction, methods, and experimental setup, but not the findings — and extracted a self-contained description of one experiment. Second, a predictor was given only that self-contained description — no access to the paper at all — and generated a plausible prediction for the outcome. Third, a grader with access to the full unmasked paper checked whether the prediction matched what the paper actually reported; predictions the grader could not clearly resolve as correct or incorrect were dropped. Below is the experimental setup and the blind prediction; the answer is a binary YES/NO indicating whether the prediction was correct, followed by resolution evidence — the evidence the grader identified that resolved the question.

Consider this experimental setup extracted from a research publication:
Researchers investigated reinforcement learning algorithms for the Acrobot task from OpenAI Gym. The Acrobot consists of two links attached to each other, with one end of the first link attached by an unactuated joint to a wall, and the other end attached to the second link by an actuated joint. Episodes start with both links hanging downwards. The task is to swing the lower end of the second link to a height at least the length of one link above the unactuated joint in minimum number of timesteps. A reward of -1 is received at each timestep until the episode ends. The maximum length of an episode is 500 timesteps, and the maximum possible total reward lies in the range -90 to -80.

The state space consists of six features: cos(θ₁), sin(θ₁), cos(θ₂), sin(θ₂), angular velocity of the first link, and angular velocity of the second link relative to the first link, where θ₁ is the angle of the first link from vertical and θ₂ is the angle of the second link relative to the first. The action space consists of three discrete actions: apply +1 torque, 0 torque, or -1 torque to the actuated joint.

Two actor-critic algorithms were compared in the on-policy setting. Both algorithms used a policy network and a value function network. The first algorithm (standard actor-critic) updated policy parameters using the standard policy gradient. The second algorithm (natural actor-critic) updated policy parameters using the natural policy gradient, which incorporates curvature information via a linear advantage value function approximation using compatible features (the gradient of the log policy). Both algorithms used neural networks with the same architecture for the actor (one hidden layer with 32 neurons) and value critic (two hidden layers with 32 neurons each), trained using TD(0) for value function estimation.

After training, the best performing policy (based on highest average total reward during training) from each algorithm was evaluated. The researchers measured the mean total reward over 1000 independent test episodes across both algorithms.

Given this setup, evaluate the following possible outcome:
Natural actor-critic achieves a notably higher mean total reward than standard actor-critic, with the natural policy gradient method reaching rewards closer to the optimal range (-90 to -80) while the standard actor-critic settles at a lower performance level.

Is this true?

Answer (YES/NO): NO